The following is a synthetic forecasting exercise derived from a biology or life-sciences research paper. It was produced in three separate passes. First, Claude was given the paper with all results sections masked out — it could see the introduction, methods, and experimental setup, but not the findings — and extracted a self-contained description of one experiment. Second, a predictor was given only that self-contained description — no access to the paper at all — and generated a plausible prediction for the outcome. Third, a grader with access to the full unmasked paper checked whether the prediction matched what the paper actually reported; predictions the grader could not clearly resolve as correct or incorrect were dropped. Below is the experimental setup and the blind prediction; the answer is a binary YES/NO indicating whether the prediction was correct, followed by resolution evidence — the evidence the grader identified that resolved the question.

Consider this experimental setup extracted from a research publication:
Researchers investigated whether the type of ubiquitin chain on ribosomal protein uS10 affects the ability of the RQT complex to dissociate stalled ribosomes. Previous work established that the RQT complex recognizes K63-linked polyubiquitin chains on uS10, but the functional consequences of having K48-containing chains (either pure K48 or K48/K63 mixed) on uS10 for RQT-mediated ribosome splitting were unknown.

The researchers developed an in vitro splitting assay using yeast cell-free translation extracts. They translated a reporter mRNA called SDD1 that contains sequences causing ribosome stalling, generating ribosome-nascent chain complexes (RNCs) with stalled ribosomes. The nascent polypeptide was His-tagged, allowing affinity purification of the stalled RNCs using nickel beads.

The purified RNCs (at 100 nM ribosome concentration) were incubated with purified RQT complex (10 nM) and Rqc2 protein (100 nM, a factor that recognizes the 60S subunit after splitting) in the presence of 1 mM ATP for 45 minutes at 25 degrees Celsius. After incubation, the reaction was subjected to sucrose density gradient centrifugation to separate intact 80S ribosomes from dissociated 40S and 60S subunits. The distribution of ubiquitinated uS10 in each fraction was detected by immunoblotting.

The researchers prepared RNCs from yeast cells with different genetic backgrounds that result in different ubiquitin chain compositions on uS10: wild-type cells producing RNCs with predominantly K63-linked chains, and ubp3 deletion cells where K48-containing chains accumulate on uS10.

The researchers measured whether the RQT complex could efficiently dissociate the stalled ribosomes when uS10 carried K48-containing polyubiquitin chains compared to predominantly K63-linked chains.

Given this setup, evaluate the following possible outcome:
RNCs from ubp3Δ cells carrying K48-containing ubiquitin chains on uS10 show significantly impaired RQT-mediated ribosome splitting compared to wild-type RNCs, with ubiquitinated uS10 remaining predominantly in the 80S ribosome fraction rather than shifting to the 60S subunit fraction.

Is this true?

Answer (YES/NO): NO